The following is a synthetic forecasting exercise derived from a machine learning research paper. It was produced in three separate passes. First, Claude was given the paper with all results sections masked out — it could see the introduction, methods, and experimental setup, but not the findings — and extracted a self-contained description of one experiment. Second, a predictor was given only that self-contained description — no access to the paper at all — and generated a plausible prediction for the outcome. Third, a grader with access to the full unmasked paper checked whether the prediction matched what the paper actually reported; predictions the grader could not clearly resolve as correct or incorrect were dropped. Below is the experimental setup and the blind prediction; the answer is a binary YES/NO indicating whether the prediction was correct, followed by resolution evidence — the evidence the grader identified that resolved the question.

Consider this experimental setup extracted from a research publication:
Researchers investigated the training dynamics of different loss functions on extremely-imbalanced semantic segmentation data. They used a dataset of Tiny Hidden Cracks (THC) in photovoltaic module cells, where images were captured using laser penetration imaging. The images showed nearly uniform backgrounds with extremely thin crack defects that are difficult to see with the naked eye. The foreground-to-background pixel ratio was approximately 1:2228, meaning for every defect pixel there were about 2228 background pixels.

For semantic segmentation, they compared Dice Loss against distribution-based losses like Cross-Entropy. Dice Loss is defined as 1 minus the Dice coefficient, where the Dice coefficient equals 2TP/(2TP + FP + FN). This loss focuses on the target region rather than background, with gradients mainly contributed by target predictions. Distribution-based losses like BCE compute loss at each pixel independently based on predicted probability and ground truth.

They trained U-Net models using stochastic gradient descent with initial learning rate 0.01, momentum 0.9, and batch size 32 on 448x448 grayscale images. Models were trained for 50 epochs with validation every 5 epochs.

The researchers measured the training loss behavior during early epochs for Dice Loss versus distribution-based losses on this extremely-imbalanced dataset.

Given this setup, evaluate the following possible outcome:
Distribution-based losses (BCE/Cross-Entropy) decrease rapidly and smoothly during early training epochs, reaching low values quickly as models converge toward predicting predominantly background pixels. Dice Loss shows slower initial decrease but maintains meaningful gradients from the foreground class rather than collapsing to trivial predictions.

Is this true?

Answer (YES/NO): NO